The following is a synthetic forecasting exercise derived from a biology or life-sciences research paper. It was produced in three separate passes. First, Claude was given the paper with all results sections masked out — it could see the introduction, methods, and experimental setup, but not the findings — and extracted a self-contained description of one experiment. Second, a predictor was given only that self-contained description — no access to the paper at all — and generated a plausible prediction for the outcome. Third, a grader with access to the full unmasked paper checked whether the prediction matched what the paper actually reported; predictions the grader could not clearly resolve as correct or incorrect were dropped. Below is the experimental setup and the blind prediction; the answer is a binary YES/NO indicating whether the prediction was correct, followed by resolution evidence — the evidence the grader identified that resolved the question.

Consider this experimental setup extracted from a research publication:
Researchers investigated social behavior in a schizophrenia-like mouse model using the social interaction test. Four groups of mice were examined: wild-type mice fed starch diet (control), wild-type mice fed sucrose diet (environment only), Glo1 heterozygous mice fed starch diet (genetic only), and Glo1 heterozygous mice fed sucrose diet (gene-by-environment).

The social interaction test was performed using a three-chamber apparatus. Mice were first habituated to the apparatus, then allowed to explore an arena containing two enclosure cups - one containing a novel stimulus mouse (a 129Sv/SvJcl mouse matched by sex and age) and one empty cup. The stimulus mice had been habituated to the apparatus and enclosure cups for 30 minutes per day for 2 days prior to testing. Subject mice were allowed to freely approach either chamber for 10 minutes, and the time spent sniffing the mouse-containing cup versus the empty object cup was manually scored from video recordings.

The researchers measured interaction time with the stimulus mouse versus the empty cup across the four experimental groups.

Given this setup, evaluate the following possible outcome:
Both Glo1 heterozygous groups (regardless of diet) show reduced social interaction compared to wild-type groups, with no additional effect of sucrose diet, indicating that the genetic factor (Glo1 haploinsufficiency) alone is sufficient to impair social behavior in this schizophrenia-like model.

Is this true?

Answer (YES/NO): NO